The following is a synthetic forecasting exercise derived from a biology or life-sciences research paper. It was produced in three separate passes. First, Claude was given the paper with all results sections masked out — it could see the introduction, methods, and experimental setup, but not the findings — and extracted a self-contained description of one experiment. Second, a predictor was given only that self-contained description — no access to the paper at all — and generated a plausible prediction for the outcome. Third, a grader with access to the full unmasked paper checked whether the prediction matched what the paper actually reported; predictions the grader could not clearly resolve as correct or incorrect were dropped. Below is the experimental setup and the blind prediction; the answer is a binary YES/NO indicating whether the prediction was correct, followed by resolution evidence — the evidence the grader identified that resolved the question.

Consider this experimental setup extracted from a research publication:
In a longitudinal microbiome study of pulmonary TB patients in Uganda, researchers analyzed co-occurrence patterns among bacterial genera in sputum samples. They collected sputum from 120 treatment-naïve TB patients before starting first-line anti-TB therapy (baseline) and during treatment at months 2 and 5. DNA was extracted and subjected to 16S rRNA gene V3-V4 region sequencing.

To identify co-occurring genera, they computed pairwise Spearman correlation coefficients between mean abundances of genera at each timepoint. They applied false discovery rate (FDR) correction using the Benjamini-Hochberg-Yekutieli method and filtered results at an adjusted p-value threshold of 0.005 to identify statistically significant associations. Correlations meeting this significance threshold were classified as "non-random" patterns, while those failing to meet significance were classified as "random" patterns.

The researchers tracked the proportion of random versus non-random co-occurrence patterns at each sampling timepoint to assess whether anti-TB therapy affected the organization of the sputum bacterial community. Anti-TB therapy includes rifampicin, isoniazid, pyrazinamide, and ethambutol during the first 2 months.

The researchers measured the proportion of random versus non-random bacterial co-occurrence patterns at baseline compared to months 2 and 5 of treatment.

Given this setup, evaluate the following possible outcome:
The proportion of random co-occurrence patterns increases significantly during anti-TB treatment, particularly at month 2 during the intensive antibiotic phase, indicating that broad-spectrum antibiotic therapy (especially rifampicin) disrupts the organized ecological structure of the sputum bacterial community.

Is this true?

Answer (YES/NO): NO